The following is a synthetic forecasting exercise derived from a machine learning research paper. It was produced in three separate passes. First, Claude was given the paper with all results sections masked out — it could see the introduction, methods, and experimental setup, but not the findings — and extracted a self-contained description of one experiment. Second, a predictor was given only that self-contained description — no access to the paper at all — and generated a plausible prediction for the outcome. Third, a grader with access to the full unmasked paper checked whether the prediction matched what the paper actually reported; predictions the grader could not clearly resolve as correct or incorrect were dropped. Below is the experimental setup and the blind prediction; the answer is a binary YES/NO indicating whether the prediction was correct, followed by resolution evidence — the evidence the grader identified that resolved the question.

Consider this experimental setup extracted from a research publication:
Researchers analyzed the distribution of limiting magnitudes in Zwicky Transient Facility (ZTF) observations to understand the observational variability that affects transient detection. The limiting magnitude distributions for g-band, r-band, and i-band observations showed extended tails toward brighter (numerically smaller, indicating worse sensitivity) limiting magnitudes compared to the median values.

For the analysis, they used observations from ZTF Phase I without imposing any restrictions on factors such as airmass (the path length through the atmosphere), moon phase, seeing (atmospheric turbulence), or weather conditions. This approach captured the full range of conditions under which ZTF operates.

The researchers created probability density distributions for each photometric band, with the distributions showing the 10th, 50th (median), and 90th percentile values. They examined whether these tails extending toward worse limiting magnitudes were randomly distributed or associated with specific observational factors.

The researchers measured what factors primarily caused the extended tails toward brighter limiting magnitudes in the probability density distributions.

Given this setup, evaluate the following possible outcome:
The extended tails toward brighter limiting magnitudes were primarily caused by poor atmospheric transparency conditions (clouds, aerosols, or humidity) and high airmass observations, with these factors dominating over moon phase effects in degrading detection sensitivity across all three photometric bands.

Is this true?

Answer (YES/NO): YES